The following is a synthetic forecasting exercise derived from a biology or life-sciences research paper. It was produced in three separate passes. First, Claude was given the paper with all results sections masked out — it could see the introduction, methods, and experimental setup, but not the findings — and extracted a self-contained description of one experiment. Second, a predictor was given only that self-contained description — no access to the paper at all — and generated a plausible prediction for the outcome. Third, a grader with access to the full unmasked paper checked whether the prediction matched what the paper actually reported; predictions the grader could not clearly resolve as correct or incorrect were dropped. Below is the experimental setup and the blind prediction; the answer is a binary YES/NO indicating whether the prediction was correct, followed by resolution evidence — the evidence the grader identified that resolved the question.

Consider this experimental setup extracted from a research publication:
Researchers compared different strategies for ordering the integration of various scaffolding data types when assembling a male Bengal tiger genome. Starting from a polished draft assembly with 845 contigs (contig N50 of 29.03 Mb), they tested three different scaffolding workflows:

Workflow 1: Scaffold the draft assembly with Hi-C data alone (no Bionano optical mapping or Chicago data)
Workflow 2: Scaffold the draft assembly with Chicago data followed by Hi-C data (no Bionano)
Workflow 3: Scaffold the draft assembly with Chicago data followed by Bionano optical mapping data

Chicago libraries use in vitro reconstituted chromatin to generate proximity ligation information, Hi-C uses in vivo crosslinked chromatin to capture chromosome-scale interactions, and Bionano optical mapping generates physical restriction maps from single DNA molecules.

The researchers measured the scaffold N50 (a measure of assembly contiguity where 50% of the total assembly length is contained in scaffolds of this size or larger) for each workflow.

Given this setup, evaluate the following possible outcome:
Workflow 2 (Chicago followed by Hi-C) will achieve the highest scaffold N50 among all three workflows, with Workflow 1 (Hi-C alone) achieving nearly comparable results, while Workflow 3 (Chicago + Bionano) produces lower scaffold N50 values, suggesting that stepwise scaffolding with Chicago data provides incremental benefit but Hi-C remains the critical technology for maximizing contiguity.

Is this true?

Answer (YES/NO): NO